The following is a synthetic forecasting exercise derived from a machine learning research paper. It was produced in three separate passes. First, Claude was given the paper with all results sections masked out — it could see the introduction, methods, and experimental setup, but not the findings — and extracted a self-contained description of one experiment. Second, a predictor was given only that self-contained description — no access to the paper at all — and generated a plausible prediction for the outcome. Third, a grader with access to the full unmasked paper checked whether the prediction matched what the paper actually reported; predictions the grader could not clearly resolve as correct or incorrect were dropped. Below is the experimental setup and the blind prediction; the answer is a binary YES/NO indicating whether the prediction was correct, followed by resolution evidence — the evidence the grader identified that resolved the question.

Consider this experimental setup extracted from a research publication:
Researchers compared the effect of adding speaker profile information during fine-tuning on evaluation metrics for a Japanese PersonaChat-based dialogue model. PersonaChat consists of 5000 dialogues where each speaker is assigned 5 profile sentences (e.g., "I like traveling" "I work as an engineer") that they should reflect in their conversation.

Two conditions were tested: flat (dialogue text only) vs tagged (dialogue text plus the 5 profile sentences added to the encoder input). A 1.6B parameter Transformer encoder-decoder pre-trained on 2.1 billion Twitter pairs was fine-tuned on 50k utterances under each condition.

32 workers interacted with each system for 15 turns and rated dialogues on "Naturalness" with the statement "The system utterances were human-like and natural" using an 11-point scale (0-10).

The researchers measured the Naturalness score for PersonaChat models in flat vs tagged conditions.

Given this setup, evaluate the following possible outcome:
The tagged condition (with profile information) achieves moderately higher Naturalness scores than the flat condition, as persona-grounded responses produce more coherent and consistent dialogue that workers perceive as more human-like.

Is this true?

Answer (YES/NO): NO